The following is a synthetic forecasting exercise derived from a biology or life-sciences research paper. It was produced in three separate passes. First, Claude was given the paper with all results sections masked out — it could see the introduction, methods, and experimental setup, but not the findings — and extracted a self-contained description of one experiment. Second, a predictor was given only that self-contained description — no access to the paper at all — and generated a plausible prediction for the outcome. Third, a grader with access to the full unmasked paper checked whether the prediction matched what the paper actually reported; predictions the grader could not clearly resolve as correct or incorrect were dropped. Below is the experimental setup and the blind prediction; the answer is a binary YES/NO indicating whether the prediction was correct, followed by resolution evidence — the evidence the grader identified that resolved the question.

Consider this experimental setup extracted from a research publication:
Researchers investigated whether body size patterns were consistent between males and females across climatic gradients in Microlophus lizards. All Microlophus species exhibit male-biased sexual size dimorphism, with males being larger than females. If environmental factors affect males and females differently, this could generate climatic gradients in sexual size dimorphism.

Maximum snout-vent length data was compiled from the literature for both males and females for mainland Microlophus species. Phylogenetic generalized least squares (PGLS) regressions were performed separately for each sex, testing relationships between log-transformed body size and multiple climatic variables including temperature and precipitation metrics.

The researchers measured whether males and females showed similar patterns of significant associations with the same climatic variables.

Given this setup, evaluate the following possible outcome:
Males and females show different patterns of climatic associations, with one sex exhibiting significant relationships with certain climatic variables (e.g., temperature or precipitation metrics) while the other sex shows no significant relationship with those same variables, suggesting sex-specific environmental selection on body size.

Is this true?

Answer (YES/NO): NO